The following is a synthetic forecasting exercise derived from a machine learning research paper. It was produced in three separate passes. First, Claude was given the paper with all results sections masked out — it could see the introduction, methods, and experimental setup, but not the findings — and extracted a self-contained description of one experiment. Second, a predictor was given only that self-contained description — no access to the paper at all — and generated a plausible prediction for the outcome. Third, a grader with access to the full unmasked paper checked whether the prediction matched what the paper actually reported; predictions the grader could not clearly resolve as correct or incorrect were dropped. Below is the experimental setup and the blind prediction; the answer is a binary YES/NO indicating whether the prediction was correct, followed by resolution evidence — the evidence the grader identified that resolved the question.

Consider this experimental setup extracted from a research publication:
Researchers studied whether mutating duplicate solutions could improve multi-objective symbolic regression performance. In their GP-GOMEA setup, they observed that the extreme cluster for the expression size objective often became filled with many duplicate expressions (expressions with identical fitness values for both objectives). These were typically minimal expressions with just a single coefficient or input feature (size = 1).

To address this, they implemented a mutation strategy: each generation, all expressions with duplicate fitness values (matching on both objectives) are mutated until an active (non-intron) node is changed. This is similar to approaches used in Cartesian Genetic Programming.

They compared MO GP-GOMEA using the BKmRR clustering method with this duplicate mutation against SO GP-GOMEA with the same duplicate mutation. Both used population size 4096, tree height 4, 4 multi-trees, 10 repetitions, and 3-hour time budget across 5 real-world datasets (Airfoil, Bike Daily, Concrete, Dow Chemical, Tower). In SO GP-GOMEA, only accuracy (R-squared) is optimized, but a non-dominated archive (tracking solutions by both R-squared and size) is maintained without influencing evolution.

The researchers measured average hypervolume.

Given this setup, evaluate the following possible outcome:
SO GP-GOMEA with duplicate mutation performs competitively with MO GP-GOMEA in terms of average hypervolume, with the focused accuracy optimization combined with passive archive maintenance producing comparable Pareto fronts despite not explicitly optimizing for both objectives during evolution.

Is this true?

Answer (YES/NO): NO